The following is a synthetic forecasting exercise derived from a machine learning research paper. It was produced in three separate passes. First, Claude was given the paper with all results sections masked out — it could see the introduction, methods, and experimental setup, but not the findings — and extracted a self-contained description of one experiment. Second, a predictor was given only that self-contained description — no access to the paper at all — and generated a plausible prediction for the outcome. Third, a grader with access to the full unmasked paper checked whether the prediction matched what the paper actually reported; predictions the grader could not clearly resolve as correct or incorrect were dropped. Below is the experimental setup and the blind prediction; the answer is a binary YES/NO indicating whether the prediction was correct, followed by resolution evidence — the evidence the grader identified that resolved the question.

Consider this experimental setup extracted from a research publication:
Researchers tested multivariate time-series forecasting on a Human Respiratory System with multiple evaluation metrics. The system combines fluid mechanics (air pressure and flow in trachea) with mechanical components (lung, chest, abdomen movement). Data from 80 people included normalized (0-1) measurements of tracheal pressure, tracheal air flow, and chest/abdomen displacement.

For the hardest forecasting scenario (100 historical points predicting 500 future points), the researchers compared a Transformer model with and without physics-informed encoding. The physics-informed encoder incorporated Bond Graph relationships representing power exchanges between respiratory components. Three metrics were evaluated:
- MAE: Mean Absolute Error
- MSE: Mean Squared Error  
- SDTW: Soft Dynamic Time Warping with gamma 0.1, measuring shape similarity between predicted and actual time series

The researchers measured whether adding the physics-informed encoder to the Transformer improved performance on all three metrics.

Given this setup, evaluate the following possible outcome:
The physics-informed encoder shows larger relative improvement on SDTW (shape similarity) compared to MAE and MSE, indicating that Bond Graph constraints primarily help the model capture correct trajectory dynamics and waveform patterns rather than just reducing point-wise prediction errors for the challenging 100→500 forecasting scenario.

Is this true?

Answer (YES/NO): NO